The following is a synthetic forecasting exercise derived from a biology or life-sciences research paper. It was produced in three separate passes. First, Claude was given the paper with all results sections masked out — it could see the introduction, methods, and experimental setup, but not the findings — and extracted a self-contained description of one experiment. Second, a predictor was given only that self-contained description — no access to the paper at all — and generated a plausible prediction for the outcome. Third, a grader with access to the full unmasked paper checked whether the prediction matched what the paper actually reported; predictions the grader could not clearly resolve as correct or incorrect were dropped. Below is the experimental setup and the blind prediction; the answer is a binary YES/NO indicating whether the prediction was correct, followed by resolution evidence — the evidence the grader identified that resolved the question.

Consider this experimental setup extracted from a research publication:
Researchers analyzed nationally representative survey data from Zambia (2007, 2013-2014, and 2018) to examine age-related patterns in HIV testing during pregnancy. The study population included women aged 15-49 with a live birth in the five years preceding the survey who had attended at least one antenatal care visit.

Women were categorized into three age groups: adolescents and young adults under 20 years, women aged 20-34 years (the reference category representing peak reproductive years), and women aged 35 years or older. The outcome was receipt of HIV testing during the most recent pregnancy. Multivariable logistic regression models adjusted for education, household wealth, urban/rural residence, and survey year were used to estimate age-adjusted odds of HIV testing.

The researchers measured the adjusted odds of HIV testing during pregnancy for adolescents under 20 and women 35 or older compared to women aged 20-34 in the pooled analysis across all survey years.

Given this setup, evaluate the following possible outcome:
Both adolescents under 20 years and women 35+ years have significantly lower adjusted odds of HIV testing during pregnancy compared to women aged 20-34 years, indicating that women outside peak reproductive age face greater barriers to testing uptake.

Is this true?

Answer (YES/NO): NO